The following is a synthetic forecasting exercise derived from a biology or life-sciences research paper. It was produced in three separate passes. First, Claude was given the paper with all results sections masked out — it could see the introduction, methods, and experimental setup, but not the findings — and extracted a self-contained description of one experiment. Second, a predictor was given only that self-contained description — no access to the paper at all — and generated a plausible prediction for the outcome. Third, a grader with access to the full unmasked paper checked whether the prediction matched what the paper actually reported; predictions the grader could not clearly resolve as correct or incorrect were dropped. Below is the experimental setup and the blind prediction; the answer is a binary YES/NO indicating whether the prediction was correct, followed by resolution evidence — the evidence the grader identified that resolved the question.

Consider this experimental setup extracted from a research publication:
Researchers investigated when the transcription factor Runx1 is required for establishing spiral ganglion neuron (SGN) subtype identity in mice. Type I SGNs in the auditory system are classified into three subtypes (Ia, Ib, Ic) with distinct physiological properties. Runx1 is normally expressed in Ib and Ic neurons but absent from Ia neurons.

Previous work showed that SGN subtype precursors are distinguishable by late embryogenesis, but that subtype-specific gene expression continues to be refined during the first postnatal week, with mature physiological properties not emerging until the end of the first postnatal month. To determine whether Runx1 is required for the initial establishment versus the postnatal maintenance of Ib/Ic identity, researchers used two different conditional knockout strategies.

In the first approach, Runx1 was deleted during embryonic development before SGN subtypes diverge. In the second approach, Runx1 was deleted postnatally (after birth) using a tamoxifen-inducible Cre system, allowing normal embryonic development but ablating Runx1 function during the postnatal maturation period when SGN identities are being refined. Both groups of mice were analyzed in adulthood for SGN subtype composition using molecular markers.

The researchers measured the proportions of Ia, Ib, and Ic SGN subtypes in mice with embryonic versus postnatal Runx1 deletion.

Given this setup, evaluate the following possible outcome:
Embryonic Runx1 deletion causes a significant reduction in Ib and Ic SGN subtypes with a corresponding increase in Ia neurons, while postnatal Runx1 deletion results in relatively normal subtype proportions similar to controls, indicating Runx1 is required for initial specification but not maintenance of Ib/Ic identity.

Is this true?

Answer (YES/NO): NO